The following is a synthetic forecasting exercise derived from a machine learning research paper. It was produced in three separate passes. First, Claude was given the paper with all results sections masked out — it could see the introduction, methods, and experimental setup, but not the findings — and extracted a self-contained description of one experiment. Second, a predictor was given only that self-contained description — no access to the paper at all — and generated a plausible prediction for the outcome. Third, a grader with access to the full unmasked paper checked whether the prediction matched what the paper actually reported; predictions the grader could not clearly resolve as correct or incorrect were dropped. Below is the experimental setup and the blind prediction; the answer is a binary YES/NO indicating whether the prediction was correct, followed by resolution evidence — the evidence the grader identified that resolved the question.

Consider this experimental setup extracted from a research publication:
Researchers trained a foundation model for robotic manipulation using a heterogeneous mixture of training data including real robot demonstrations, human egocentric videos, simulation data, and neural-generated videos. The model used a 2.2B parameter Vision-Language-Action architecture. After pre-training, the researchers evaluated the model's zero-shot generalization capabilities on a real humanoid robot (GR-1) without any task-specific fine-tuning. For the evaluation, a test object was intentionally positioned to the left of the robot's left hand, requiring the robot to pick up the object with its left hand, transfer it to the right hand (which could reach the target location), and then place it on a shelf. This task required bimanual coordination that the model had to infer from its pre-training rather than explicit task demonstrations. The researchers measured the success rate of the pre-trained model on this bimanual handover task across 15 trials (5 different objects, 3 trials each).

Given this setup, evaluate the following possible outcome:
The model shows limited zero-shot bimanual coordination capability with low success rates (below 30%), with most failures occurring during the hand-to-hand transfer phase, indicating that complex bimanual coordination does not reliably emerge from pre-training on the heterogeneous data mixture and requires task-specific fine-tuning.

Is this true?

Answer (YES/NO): NO